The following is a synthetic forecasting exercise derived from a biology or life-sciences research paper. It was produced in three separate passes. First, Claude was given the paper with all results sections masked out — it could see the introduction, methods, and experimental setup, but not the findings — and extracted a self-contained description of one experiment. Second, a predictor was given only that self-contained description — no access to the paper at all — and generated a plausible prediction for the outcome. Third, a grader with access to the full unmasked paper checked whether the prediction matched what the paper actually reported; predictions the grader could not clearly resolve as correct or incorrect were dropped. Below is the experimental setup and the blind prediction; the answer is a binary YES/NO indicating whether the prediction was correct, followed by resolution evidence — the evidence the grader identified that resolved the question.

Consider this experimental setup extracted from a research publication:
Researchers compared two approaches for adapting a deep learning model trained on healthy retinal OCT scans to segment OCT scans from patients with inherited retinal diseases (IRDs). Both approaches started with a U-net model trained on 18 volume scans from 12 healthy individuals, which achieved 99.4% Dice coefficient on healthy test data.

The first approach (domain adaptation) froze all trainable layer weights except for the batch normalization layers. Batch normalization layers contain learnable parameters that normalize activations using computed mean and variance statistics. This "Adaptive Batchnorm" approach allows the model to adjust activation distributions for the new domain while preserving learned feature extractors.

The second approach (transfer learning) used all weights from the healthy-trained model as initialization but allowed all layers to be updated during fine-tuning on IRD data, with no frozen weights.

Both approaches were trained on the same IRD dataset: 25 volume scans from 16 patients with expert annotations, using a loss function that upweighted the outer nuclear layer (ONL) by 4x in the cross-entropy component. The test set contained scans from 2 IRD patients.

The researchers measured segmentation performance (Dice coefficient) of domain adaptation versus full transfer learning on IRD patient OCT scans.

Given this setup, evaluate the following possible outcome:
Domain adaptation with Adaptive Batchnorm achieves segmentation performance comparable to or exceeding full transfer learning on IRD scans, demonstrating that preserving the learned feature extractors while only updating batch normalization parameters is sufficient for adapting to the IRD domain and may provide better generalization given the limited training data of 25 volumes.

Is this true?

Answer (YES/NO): YES